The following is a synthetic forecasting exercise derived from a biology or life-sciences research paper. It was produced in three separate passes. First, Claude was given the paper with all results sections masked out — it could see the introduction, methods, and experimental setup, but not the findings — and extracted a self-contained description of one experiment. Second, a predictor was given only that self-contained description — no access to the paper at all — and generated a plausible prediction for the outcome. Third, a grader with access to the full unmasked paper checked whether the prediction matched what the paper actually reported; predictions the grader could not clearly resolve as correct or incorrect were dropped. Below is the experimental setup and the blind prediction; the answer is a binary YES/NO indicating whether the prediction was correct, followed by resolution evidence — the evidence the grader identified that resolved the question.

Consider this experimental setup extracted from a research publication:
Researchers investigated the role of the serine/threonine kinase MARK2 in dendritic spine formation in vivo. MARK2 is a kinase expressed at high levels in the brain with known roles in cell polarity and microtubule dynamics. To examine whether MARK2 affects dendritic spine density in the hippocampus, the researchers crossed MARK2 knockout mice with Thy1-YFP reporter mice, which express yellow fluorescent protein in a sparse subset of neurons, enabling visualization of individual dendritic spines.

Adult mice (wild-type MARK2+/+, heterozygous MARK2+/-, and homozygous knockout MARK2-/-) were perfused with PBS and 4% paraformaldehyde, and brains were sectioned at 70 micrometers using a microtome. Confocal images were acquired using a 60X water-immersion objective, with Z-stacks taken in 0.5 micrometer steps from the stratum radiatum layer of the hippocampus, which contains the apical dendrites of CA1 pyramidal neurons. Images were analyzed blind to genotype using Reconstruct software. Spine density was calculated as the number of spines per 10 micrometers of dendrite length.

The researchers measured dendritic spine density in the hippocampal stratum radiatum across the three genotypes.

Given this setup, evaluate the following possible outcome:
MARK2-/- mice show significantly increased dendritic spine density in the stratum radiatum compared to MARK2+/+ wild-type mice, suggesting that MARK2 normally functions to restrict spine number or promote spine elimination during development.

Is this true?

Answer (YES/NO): NO